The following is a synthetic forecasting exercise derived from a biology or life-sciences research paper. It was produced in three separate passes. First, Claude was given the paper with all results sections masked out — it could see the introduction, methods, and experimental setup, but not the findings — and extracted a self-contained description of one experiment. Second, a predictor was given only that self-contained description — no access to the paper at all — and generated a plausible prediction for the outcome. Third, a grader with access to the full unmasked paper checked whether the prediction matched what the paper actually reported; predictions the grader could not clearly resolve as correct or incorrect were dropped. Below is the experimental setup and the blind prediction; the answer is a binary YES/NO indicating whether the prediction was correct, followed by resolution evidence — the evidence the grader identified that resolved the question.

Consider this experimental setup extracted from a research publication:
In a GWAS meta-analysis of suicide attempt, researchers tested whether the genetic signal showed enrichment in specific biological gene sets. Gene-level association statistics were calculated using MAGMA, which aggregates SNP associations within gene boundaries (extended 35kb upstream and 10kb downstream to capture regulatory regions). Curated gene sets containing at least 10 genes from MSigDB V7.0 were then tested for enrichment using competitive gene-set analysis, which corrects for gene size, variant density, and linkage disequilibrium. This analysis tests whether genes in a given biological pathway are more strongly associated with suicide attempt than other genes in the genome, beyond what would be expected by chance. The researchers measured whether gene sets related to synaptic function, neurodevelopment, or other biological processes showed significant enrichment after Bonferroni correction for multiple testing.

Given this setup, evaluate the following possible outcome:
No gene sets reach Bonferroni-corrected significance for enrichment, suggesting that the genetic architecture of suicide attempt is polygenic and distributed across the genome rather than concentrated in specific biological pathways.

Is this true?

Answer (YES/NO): NO